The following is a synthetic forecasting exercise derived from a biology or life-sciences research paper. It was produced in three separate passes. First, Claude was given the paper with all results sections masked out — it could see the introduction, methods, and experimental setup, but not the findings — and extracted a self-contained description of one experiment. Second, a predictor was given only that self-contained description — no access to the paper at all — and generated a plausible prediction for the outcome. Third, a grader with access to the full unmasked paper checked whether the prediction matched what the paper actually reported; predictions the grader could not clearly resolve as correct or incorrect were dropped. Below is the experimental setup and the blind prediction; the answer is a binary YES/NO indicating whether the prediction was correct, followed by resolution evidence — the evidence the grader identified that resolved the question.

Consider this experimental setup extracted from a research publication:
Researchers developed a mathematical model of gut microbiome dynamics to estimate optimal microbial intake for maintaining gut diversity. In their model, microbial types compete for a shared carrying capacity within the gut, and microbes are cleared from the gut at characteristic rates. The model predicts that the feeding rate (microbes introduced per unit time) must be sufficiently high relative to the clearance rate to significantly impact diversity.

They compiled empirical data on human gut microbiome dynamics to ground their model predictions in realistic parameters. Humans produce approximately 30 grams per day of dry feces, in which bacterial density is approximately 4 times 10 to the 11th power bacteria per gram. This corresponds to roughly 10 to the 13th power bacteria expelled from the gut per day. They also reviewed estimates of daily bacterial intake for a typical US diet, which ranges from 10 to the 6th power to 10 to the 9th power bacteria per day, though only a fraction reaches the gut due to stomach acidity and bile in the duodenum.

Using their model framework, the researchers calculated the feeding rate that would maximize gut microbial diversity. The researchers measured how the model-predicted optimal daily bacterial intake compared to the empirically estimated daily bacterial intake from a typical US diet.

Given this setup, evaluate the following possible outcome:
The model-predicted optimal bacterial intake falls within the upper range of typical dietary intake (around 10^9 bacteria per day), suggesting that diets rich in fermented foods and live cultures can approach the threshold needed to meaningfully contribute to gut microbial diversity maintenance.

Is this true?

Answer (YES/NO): NO